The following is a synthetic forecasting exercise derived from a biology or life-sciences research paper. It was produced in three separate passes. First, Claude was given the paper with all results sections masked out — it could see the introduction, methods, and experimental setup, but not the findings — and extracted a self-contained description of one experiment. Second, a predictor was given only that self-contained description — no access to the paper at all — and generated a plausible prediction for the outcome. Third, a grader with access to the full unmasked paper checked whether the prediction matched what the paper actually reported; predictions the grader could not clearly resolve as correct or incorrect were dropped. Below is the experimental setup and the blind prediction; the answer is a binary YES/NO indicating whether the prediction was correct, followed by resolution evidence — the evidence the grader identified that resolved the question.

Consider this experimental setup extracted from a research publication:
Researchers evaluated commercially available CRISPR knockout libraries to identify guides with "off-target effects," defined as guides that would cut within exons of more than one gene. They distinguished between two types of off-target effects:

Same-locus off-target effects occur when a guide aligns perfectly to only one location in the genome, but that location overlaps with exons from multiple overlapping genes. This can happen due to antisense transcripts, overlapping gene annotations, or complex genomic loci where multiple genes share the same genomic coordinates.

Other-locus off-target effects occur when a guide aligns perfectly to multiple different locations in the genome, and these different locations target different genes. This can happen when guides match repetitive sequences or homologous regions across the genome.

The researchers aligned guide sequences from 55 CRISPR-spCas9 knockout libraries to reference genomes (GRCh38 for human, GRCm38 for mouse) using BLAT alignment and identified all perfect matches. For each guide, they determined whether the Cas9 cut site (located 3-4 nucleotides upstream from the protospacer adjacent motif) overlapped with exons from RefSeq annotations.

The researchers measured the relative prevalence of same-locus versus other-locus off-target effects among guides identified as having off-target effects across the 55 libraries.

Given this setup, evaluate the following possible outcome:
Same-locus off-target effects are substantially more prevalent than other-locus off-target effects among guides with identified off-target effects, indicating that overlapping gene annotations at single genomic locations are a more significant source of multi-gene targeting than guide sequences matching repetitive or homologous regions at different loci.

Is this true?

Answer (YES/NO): NO